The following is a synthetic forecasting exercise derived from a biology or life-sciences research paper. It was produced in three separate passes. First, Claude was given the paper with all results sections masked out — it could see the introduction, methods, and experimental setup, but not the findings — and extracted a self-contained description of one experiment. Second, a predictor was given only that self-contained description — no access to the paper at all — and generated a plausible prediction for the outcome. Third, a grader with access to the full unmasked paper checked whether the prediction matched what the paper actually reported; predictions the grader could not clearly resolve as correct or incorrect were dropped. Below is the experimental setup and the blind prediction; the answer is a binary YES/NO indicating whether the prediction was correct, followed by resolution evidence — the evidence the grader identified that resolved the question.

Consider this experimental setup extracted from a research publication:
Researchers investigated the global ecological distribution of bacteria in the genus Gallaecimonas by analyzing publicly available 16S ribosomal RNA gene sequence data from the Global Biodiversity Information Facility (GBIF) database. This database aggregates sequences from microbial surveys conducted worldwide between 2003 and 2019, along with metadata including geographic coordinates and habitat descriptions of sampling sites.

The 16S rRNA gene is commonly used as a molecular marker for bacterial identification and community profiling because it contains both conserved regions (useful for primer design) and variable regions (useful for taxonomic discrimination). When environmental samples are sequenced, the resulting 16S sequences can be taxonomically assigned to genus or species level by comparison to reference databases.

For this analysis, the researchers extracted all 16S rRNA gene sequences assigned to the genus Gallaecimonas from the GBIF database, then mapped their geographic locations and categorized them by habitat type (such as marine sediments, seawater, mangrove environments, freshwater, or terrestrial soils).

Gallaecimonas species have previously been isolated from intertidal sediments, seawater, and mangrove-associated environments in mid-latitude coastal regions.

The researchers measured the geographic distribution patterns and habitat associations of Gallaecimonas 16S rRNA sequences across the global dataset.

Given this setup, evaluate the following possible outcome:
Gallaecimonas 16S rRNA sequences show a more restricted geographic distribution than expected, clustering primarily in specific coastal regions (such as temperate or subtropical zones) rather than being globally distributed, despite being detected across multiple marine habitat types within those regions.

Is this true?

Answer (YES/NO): NO